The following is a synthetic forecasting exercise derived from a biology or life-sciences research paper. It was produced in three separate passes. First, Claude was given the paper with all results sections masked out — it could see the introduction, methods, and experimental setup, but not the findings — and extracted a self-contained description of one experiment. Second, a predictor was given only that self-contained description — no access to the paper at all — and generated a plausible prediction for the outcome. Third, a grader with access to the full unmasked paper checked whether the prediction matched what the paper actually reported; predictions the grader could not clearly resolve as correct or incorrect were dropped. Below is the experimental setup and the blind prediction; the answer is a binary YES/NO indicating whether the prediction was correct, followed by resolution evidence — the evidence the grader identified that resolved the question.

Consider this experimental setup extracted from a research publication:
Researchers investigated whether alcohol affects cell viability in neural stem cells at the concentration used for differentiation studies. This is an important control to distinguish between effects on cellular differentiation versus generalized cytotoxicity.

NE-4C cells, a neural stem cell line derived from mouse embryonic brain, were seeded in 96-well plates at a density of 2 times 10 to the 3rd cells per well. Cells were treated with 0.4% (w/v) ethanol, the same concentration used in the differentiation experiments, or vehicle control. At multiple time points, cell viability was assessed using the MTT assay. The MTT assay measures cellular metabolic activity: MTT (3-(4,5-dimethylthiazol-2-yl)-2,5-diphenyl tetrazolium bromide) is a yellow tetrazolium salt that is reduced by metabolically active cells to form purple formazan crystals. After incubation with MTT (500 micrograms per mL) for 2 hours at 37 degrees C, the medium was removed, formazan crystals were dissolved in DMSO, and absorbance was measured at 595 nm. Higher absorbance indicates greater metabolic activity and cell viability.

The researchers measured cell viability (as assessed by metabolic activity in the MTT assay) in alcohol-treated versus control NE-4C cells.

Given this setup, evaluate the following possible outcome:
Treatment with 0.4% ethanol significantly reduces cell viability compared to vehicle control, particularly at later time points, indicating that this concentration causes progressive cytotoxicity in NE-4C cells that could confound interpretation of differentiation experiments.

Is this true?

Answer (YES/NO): NO